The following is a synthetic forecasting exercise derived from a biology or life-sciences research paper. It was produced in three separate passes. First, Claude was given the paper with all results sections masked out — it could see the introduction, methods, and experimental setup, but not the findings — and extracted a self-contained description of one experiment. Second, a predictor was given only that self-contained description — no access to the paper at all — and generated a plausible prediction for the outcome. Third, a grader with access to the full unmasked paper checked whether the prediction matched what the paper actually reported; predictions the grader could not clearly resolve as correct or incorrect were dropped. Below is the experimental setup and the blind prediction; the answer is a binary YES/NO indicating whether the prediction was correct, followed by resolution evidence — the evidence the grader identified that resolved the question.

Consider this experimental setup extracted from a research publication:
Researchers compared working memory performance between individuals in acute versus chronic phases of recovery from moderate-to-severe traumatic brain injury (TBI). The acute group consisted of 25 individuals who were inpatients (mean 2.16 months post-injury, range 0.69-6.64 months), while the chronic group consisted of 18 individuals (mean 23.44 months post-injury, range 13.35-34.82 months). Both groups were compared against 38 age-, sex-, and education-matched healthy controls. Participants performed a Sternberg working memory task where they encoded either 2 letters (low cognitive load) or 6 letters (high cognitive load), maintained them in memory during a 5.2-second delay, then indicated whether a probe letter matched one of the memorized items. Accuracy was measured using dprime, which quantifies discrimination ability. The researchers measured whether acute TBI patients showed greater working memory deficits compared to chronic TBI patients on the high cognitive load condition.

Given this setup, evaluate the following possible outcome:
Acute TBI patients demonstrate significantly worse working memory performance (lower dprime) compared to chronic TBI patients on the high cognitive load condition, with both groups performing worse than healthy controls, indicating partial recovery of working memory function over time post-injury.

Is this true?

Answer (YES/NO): NO